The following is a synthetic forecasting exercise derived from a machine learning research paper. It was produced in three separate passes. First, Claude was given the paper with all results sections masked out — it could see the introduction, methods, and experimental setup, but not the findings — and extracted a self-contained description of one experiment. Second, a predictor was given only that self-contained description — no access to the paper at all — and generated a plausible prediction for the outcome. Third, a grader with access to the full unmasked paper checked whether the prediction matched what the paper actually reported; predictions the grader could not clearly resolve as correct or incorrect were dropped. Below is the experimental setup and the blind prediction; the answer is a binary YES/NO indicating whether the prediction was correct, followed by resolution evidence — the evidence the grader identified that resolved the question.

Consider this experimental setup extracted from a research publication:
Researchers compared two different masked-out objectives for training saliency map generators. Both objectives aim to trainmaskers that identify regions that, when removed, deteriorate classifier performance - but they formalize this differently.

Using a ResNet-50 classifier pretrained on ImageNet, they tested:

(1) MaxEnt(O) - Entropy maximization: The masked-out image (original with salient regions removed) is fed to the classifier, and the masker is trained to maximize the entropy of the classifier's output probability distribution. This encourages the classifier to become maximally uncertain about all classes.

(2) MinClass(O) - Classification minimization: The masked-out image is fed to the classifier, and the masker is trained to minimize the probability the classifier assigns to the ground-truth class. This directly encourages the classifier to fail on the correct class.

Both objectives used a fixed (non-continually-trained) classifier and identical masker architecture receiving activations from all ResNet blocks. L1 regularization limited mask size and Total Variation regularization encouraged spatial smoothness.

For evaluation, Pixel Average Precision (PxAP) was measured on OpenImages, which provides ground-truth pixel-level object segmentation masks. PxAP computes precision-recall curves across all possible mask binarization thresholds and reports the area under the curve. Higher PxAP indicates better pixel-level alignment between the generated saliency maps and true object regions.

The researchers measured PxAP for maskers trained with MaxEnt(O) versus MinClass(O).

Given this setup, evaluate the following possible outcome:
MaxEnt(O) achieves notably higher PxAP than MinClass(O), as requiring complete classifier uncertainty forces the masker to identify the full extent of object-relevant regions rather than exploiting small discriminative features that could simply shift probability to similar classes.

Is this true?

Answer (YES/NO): NO